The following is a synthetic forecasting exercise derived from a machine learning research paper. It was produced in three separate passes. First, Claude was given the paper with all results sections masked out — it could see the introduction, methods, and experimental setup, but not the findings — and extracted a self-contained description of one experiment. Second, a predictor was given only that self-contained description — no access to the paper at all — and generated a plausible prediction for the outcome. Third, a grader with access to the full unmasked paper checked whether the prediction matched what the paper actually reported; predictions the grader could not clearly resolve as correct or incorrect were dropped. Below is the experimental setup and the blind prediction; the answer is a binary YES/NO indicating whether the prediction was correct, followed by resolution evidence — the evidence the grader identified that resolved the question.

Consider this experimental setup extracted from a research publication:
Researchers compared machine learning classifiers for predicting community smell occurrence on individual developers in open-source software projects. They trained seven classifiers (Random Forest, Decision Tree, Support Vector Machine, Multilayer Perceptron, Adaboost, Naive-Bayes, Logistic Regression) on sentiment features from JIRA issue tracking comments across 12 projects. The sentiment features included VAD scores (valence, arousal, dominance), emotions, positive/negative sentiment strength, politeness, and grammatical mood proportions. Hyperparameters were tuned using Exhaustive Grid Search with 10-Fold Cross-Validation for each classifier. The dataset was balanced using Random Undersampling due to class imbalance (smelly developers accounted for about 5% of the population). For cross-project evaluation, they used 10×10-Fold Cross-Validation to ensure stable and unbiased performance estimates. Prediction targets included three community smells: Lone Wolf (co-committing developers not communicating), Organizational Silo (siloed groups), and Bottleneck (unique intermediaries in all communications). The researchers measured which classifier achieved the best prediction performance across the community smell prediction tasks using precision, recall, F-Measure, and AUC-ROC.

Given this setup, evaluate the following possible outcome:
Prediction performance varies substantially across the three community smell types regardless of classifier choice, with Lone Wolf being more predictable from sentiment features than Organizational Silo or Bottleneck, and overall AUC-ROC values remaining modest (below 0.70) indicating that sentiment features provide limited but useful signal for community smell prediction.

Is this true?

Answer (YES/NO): NO